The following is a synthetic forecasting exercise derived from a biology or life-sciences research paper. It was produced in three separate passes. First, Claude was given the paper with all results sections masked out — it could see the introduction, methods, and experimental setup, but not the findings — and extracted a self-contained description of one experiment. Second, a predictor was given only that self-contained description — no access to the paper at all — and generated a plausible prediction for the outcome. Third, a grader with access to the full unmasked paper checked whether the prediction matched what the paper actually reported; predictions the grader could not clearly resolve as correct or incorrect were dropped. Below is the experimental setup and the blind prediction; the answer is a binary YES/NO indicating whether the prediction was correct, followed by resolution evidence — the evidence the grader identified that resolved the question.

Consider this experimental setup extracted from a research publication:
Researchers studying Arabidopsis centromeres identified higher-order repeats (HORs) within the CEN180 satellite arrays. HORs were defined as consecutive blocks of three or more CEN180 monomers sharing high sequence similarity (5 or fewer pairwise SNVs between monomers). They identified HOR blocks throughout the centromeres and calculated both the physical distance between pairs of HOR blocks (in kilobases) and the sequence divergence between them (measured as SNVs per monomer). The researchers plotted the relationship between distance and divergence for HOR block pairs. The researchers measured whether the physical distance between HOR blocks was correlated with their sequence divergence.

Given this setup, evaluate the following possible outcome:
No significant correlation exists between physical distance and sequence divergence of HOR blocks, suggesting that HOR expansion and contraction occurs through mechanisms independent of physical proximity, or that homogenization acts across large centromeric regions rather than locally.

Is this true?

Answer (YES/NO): NO